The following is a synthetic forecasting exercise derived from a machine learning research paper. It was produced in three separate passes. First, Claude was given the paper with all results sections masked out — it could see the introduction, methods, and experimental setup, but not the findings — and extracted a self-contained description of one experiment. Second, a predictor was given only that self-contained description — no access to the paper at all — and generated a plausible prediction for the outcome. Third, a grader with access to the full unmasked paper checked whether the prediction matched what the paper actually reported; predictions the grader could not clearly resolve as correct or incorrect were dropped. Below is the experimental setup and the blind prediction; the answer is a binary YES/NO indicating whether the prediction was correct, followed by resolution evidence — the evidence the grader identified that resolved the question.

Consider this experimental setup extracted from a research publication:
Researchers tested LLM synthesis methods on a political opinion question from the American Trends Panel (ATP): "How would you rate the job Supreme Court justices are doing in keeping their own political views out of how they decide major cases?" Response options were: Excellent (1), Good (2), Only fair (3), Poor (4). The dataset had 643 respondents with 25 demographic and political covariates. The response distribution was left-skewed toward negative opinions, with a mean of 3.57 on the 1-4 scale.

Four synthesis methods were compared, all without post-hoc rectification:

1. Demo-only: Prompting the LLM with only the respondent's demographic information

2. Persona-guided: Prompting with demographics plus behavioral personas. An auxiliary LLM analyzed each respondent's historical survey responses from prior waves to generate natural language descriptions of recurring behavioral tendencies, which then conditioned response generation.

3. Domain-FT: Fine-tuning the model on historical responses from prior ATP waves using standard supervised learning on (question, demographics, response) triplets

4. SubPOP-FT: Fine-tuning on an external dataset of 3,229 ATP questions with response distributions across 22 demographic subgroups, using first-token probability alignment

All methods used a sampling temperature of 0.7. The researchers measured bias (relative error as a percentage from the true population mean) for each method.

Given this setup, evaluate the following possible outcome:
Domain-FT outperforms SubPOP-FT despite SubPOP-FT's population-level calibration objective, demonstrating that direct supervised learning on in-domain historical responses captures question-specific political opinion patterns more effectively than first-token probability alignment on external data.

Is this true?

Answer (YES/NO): NO